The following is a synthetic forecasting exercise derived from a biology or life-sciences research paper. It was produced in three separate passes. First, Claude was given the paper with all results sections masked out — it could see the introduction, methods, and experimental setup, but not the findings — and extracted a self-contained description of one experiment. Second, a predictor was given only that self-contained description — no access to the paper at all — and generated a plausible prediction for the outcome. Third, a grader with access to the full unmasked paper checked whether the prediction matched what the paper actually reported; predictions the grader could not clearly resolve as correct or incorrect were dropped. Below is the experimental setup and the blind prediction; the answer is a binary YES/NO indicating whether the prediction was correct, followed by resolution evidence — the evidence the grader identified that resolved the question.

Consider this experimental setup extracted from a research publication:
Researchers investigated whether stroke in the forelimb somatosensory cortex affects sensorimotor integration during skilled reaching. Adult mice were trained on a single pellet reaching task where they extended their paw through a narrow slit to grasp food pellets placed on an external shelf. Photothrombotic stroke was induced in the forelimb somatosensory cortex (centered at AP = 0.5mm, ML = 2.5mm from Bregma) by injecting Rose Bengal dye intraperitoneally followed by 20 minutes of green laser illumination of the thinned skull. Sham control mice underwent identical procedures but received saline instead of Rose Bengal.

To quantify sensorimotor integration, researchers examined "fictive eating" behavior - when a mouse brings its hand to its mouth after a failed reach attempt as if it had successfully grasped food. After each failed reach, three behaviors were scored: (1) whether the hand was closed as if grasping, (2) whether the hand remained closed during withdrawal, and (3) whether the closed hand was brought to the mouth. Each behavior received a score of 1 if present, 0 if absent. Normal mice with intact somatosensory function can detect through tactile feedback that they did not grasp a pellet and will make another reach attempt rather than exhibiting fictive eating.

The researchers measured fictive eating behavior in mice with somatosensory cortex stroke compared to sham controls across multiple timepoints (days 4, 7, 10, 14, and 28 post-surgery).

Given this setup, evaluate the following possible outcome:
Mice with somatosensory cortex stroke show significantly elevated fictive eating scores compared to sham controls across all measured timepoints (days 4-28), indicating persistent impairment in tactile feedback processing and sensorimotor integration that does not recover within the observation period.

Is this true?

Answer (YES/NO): YES